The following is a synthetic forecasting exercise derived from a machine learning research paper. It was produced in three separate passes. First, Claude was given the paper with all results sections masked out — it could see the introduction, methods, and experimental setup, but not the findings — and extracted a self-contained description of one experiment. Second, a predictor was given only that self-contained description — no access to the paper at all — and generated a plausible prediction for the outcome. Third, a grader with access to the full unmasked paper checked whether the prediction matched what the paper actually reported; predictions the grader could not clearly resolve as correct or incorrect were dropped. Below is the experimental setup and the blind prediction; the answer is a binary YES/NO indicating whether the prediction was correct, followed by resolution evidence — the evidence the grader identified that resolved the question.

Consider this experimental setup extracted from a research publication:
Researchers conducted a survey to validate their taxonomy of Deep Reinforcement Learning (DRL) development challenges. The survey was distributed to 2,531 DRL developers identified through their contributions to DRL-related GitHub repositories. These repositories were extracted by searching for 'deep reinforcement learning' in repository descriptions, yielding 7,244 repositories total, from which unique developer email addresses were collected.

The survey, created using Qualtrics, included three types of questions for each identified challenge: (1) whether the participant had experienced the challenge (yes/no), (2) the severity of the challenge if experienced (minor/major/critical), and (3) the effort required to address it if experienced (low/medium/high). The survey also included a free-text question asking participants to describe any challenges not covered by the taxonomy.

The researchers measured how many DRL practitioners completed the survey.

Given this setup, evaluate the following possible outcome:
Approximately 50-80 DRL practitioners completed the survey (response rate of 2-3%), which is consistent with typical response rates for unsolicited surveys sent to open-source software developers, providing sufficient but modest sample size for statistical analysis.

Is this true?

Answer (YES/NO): YES